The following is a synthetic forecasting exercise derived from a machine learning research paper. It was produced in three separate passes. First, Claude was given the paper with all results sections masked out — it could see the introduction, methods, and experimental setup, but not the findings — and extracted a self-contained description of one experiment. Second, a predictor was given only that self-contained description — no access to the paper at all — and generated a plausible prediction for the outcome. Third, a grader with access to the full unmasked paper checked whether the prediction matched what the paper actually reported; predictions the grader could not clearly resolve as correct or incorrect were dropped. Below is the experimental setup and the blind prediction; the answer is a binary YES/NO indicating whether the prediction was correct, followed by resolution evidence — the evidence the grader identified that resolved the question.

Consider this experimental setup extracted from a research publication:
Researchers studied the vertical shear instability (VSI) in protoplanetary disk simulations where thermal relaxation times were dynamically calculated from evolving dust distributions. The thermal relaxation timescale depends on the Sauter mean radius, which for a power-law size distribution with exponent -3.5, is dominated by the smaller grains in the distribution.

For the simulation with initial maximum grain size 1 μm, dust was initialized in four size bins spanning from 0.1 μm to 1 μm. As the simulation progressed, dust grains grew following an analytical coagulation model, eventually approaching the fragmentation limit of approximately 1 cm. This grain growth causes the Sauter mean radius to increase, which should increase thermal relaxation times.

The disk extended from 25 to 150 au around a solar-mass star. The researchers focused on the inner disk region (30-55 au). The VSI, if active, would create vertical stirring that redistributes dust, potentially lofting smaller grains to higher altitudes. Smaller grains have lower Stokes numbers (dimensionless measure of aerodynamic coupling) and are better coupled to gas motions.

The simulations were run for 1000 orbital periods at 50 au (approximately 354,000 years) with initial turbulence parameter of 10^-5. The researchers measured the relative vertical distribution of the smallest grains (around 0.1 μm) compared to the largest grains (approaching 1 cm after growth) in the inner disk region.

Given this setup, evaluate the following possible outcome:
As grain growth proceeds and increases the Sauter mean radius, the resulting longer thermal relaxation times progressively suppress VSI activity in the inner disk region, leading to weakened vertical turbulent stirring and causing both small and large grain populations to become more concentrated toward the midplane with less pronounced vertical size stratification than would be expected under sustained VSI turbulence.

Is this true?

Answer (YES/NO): NO